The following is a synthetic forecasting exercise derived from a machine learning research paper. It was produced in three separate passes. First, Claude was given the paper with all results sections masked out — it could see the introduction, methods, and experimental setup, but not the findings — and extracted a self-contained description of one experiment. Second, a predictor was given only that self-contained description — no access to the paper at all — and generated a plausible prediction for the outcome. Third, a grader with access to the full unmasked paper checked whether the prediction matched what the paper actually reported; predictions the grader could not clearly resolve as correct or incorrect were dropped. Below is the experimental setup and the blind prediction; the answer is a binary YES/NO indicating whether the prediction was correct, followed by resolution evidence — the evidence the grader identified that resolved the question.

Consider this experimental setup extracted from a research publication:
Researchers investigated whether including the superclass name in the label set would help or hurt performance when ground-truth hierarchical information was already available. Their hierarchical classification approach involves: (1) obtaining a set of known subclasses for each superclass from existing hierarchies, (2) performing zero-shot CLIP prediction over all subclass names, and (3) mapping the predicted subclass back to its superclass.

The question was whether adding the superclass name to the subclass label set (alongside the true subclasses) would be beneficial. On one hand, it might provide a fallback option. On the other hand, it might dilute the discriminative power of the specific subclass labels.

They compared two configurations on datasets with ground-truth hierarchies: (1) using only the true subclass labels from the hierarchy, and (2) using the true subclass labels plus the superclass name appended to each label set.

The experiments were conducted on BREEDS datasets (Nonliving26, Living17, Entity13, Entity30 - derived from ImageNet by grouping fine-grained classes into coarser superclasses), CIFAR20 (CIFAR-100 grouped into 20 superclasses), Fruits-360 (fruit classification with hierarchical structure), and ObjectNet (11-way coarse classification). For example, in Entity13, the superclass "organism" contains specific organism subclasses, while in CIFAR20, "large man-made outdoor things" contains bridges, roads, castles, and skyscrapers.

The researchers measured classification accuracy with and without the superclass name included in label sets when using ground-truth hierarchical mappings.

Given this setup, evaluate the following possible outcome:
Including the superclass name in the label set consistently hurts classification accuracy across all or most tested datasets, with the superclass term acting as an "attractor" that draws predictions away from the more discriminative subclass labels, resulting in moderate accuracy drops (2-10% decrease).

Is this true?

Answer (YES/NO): NO